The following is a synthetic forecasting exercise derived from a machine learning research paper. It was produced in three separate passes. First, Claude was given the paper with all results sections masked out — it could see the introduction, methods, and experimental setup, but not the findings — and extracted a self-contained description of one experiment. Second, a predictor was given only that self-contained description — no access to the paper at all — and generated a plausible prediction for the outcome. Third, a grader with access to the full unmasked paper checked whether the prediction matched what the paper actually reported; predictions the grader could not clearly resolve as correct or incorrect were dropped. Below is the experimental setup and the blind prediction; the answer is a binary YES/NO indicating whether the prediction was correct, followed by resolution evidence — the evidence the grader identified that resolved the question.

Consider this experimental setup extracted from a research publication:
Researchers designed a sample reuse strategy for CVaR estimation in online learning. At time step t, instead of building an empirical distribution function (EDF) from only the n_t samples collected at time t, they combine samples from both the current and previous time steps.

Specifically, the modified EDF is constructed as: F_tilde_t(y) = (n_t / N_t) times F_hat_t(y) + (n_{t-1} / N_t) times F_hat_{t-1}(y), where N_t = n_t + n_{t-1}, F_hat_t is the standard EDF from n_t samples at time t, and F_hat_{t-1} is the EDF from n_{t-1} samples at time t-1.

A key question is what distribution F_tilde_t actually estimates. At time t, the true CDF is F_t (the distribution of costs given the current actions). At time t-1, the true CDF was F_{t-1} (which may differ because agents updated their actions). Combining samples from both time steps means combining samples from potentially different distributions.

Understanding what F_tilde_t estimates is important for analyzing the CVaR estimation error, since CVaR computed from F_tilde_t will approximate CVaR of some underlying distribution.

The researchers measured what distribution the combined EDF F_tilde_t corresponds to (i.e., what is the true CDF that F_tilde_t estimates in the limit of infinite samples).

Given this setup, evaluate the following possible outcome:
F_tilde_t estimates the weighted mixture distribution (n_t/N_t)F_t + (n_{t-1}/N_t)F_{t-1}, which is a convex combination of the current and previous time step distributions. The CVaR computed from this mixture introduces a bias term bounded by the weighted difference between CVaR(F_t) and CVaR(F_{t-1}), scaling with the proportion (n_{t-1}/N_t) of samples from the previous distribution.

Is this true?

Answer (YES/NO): YES